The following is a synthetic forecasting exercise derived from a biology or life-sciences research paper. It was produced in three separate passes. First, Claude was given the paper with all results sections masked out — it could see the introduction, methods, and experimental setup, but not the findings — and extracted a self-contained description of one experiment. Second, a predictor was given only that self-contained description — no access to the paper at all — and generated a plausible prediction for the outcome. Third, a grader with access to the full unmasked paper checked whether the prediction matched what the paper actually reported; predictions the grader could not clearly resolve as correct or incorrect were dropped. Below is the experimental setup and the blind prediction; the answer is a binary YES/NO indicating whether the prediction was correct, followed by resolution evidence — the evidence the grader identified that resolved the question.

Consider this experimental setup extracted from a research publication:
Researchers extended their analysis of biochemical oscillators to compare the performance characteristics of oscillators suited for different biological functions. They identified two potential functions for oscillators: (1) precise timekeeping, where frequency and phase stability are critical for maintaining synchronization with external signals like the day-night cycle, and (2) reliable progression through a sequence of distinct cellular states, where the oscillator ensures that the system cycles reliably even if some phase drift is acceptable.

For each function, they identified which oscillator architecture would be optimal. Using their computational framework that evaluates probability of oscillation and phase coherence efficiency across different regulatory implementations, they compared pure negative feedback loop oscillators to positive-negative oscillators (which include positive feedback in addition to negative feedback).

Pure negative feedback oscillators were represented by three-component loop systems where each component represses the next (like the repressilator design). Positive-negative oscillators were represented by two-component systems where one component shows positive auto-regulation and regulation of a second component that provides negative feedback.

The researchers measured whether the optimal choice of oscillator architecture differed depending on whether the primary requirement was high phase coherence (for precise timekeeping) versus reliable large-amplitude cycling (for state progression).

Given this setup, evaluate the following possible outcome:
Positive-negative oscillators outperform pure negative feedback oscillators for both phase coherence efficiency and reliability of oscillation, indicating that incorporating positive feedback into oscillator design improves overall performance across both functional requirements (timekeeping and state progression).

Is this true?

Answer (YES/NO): NO